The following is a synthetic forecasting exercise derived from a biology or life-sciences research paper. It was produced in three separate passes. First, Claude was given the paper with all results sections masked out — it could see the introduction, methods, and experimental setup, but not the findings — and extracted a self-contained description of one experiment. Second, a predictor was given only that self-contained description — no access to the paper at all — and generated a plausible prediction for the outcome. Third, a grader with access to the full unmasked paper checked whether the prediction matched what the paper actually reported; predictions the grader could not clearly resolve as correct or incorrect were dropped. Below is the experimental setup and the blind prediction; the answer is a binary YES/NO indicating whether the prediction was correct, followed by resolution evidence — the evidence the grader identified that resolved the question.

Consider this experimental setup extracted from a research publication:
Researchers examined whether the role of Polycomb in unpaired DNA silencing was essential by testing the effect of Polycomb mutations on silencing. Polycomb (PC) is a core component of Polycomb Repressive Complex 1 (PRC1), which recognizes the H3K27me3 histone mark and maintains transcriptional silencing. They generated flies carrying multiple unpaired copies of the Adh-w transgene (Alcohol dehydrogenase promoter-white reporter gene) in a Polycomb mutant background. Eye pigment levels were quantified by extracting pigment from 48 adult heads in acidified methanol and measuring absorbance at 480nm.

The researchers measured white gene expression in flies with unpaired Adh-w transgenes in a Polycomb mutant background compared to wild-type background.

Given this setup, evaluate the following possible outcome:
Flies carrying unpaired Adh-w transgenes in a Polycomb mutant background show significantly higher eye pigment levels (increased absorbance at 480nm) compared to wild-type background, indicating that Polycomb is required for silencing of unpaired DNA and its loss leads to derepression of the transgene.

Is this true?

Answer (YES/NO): YES